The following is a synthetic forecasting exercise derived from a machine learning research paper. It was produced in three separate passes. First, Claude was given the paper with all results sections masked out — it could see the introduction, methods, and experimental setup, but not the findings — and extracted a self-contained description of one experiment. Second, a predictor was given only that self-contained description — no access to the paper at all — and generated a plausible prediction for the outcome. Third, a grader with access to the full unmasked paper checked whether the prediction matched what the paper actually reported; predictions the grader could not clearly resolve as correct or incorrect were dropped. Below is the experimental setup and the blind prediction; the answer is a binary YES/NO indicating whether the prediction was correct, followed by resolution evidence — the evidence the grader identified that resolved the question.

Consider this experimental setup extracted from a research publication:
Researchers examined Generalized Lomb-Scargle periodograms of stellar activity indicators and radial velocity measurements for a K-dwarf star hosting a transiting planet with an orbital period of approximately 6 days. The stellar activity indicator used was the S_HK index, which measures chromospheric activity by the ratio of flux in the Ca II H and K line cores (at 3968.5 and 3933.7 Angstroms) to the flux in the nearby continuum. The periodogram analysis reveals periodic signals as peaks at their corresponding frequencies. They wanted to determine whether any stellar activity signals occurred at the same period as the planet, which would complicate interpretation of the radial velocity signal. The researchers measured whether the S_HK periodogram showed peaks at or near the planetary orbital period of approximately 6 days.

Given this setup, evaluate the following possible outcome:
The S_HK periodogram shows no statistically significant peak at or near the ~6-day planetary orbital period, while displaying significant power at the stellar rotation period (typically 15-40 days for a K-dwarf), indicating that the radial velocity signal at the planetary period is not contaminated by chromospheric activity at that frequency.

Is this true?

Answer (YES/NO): YES